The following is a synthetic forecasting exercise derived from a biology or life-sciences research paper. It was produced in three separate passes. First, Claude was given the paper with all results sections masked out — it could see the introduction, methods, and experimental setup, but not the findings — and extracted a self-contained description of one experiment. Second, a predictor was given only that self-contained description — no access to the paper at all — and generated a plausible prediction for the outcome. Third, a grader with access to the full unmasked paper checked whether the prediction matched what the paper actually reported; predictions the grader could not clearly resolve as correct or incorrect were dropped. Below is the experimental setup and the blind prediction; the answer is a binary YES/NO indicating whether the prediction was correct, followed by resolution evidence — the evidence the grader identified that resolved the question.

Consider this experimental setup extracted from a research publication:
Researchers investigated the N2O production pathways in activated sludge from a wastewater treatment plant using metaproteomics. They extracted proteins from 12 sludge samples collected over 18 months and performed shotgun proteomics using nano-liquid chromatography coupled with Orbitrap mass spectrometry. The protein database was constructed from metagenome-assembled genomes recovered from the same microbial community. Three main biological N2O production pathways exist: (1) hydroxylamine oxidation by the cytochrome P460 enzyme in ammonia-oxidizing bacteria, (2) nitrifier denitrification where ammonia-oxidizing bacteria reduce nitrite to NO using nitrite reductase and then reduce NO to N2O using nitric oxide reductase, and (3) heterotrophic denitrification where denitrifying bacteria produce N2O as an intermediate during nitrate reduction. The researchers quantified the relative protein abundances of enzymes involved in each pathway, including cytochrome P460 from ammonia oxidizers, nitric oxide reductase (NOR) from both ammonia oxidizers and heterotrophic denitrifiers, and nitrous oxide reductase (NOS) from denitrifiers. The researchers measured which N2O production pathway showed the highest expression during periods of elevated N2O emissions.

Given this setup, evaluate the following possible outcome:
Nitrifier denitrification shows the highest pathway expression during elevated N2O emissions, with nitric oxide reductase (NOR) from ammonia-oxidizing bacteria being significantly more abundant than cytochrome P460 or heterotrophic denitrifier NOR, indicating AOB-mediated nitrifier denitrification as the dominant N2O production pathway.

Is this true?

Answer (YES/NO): NO